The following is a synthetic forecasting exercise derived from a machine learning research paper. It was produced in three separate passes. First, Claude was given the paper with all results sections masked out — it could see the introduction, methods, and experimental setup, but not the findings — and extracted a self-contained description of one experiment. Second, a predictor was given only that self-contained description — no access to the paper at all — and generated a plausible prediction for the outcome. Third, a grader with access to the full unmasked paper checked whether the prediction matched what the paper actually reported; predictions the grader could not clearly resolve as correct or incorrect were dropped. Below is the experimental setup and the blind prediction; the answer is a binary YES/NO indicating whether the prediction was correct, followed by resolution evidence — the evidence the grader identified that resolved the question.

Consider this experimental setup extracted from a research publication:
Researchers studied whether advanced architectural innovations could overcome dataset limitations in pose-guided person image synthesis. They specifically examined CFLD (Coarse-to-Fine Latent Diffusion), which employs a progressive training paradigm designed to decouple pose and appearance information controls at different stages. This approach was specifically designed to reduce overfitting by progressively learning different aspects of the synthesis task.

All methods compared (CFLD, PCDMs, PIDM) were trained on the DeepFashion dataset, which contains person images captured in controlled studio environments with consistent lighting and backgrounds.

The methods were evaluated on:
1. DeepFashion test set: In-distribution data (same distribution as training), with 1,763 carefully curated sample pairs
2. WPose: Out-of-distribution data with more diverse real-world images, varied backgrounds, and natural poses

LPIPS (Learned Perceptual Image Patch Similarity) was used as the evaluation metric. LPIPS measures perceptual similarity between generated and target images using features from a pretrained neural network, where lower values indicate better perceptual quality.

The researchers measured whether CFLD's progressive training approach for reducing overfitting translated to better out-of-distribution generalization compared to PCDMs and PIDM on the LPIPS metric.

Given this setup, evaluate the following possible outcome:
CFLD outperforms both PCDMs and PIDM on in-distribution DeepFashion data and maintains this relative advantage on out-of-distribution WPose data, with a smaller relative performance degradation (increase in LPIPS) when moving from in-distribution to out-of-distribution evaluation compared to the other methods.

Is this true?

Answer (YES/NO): NO